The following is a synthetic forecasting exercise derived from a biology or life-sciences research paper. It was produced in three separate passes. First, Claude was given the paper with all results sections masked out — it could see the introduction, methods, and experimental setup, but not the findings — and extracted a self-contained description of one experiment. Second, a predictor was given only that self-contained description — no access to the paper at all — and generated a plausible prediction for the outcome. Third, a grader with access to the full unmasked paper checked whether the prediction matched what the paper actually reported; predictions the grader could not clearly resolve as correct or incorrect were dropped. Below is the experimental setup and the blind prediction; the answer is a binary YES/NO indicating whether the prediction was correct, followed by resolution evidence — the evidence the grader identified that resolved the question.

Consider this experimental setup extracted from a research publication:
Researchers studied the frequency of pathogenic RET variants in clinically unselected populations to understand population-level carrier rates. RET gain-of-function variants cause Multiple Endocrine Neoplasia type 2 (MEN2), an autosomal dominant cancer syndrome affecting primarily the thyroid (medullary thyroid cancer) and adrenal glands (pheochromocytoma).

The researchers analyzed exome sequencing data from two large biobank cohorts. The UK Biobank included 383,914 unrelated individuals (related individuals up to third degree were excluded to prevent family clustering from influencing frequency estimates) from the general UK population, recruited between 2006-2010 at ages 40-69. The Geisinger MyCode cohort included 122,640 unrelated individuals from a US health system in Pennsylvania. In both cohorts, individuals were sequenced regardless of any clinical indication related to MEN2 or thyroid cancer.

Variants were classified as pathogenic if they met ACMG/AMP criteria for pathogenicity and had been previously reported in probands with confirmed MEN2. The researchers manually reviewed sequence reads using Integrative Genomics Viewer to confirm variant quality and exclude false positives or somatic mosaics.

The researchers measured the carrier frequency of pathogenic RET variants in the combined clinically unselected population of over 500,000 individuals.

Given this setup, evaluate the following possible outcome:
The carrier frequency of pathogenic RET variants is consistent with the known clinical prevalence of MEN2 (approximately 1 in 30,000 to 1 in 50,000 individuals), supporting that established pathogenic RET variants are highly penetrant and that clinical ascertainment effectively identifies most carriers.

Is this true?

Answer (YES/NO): NO